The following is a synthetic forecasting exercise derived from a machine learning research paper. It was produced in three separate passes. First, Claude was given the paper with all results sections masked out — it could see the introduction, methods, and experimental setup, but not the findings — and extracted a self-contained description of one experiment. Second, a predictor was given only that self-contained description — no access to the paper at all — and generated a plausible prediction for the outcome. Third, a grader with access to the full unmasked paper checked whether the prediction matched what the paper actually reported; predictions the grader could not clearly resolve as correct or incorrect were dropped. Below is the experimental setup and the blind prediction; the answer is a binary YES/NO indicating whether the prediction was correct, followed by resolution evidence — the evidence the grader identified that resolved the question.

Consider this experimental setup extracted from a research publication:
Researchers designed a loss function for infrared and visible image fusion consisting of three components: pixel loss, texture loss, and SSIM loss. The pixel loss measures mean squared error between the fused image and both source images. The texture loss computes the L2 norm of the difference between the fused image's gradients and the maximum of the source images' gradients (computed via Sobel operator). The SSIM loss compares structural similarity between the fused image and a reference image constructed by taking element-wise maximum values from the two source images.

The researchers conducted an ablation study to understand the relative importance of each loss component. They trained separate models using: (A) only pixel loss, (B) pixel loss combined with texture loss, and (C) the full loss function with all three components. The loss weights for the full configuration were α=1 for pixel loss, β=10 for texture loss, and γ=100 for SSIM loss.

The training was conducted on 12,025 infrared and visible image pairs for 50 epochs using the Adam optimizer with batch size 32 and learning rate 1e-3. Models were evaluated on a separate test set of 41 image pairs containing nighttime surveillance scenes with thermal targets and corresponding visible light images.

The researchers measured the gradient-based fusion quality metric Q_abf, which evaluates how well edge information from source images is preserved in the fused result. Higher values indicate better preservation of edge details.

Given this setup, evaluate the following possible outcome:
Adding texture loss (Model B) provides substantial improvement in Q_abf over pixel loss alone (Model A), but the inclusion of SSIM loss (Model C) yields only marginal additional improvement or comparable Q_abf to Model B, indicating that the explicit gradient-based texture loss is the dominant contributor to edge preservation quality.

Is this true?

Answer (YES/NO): NO